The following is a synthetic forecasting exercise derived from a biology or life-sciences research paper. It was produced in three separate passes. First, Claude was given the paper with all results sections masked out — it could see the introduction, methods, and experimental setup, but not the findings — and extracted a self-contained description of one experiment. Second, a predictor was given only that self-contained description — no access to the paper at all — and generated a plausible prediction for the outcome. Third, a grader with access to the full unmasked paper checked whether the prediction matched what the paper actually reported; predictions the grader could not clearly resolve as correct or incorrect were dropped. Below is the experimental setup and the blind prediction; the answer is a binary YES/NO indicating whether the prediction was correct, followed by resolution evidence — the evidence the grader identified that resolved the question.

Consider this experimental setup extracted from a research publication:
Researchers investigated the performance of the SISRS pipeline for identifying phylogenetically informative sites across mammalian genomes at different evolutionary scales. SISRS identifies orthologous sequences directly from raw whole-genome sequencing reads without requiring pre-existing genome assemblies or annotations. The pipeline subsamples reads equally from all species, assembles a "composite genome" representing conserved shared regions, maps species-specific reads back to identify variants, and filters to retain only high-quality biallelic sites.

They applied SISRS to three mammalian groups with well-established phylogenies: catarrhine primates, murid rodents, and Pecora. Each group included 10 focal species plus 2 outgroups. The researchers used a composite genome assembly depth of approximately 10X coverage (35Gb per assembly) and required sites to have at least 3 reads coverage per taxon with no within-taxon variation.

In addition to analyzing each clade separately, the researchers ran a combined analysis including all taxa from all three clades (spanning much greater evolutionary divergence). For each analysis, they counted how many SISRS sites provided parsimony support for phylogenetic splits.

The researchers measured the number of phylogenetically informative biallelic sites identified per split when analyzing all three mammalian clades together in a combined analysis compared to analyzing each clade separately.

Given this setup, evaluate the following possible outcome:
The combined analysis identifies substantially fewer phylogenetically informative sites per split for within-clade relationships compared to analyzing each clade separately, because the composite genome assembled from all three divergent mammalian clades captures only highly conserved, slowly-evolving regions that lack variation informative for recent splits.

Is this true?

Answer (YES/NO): YES